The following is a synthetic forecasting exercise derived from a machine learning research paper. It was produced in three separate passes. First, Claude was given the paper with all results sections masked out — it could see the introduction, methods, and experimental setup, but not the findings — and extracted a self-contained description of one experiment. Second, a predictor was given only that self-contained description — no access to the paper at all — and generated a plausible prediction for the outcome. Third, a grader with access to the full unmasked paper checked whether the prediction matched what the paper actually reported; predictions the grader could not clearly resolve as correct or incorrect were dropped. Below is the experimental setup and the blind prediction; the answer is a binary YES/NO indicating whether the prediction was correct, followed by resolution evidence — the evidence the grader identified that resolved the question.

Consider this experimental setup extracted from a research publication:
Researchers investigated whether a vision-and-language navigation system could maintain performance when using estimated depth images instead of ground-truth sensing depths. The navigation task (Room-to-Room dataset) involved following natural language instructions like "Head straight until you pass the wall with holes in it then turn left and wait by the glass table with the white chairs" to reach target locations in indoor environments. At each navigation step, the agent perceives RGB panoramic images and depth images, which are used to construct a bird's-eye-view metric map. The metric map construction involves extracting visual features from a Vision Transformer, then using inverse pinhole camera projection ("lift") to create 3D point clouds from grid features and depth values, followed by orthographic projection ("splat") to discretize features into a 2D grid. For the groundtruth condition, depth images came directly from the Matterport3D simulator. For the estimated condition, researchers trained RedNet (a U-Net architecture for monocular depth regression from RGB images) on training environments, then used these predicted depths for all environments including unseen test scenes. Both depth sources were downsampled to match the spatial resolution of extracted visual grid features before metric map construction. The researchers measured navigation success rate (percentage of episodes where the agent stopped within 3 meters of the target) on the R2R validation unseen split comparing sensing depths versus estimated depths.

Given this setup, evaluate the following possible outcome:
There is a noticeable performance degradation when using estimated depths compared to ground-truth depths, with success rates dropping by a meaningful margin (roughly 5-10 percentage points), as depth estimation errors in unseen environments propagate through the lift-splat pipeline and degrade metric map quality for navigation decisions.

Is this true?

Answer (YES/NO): NO